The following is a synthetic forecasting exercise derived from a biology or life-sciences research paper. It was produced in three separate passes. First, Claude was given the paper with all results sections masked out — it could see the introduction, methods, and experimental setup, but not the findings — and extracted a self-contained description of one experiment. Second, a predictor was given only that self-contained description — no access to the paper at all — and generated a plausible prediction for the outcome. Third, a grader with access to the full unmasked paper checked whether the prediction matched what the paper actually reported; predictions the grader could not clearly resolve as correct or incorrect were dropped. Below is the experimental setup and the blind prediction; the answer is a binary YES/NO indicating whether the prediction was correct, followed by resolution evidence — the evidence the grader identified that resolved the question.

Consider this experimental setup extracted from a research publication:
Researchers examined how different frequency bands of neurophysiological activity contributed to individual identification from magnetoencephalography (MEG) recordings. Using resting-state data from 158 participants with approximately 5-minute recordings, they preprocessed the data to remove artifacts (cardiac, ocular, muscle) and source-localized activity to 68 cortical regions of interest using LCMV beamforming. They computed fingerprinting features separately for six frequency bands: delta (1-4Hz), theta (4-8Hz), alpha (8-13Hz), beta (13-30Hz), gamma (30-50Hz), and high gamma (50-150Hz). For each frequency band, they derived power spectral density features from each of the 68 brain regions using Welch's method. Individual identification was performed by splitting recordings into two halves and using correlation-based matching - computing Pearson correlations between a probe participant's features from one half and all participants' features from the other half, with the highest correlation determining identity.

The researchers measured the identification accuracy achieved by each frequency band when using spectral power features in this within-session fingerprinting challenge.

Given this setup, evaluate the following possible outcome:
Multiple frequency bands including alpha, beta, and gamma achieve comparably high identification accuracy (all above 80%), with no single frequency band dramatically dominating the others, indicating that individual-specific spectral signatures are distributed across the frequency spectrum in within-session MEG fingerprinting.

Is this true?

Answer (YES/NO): YES